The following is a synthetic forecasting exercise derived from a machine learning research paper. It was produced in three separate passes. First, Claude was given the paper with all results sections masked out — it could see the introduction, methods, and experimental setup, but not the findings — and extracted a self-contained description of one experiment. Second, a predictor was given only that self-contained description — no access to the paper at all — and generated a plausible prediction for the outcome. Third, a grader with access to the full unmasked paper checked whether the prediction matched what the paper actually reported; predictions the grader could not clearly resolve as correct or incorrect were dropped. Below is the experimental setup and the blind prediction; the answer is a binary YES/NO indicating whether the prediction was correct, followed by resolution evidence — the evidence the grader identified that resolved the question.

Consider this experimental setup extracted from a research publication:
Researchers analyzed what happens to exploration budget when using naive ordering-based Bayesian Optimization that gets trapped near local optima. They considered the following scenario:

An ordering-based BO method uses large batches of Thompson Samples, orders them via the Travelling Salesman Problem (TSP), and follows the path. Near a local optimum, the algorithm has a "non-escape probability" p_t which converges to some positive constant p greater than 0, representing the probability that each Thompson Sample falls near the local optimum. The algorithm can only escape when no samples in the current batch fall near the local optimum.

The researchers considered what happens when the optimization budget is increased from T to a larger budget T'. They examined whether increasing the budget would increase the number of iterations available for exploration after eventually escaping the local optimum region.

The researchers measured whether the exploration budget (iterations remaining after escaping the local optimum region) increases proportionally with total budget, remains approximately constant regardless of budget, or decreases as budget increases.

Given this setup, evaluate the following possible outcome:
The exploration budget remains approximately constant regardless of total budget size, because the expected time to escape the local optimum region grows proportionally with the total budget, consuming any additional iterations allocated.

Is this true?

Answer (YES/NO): YES